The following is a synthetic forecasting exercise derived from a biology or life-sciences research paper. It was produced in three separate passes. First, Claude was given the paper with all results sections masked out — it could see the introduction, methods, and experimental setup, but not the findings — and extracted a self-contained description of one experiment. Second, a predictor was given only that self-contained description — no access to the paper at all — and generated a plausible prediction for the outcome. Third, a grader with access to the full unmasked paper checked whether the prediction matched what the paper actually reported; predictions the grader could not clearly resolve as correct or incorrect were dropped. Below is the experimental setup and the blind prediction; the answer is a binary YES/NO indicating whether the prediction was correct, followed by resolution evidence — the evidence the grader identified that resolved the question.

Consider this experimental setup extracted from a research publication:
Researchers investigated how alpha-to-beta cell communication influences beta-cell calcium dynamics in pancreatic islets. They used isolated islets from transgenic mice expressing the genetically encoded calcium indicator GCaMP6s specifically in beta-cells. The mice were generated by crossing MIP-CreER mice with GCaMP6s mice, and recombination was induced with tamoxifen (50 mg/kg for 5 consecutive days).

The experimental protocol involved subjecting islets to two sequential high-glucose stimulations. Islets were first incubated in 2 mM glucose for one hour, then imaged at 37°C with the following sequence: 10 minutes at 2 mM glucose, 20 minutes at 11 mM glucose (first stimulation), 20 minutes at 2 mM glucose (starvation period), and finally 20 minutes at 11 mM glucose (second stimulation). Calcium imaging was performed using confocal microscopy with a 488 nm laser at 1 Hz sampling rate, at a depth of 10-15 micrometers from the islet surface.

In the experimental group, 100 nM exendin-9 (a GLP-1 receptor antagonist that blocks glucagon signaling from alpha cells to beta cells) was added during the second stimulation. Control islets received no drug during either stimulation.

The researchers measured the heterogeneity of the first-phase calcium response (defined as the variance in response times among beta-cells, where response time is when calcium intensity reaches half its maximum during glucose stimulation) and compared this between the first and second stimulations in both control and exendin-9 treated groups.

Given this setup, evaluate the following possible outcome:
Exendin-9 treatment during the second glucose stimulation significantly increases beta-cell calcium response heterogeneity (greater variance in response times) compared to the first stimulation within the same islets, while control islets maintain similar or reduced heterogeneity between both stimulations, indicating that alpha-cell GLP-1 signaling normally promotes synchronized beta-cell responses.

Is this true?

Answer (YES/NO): YES